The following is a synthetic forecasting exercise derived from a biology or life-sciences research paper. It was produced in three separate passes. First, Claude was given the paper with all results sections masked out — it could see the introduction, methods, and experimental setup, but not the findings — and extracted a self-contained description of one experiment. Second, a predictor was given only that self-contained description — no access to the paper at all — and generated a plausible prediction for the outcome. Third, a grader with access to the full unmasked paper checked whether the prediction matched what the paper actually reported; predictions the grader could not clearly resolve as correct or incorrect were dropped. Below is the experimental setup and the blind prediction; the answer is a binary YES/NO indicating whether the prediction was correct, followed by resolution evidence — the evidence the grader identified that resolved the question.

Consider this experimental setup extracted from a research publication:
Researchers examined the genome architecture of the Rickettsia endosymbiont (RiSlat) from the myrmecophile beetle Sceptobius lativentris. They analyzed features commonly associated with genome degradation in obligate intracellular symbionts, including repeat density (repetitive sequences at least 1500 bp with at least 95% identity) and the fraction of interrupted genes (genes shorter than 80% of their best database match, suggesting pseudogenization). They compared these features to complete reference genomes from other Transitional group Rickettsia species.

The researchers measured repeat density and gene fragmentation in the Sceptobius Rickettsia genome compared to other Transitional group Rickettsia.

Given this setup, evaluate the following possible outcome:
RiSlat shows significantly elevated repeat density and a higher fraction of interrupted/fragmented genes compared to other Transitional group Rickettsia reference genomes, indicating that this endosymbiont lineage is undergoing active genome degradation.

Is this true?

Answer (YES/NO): NO